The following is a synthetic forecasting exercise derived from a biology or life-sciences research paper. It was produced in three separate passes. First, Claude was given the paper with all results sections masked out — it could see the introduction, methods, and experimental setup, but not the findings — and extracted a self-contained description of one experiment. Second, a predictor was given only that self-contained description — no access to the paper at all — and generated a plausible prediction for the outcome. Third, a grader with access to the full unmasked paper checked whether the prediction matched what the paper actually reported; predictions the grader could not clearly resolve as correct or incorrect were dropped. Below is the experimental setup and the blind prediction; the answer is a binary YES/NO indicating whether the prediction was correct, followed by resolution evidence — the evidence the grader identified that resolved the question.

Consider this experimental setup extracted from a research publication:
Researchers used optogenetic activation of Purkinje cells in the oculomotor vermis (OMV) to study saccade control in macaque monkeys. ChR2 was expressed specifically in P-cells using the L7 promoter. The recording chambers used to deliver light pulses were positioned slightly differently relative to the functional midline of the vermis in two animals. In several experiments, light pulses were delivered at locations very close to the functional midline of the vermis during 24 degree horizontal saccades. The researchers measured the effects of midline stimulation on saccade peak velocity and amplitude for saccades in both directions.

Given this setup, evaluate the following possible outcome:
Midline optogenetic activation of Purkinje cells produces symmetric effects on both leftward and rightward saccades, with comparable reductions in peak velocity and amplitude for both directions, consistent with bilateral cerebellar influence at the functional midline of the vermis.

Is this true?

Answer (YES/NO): NO